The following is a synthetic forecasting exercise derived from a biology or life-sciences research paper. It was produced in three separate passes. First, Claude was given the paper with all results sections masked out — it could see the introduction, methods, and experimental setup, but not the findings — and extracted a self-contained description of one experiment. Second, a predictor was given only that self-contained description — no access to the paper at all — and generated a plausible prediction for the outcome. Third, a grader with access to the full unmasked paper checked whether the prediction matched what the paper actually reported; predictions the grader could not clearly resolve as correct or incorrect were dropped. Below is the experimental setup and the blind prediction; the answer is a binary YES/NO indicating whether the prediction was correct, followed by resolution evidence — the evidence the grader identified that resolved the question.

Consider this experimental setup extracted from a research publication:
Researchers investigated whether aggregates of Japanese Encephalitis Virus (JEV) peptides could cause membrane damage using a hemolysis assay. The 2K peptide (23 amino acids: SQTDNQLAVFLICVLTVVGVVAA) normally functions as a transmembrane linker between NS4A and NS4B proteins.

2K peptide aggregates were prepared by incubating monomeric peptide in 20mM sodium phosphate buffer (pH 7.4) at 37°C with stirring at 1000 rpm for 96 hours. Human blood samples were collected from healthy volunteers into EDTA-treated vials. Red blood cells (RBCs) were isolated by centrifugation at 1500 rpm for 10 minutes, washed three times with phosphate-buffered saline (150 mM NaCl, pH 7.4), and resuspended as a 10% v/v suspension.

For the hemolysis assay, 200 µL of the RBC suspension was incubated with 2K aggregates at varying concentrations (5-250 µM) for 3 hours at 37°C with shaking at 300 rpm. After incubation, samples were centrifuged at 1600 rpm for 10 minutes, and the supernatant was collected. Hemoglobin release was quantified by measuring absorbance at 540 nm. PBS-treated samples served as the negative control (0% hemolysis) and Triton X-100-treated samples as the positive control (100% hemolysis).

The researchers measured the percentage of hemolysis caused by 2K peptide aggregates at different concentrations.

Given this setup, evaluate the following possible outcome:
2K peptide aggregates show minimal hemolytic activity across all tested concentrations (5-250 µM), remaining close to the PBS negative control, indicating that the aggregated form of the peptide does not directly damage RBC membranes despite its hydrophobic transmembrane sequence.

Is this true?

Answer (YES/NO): NO